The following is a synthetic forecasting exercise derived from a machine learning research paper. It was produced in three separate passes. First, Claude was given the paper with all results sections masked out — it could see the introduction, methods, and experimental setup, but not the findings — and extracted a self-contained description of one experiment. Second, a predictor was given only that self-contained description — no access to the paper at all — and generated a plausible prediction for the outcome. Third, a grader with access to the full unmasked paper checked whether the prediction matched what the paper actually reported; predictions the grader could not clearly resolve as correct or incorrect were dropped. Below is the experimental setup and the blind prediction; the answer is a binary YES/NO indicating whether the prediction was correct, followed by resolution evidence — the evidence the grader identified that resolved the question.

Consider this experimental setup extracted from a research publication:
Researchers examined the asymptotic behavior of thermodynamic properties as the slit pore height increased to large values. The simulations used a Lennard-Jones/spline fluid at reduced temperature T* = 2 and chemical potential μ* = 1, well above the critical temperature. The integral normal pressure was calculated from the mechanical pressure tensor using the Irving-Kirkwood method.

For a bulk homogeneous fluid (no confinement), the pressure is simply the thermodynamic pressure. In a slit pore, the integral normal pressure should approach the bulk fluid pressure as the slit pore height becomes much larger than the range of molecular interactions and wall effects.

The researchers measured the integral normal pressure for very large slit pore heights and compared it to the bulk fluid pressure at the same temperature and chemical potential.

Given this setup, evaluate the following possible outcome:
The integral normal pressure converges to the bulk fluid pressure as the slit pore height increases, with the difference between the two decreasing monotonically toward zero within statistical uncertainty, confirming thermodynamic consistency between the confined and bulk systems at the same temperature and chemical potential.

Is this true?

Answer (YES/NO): NO